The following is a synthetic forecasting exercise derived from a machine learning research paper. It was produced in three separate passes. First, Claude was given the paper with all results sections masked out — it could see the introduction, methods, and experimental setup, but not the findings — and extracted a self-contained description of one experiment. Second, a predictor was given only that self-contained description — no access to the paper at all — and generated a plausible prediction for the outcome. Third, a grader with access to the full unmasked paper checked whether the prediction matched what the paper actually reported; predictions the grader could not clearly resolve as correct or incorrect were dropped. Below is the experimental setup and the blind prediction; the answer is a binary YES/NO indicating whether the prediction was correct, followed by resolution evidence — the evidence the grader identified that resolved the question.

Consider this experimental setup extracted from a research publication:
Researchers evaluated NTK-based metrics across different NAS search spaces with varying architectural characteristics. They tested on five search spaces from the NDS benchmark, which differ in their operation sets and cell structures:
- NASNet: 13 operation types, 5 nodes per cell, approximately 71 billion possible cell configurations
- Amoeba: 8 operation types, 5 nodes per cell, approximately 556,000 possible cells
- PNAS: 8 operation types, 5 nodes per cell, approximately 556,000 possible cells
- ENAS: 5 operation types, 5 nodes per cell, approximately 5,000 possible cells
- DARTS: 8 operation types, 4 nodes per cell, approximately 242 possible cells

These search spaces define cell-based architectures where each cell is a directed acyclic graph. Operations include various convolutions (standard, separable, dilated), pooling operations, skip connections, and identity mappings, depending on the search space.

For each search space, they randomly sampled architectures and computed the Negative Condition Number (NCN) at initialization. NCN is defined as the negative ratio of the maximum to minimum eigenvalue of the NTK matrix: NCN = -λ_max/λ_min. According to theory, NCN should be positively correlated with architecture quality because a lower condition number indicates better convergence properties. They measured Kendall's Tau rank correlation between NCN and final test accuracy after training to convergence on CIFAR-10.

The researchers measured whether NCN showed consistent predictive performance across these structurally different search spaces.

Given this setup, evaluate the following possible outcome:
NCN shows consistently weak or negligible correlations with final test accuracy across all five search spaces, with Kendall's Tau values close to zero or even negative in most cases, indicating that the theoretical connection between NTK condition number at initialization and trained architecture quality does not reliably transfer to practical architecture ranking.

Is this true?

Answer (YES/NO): NO